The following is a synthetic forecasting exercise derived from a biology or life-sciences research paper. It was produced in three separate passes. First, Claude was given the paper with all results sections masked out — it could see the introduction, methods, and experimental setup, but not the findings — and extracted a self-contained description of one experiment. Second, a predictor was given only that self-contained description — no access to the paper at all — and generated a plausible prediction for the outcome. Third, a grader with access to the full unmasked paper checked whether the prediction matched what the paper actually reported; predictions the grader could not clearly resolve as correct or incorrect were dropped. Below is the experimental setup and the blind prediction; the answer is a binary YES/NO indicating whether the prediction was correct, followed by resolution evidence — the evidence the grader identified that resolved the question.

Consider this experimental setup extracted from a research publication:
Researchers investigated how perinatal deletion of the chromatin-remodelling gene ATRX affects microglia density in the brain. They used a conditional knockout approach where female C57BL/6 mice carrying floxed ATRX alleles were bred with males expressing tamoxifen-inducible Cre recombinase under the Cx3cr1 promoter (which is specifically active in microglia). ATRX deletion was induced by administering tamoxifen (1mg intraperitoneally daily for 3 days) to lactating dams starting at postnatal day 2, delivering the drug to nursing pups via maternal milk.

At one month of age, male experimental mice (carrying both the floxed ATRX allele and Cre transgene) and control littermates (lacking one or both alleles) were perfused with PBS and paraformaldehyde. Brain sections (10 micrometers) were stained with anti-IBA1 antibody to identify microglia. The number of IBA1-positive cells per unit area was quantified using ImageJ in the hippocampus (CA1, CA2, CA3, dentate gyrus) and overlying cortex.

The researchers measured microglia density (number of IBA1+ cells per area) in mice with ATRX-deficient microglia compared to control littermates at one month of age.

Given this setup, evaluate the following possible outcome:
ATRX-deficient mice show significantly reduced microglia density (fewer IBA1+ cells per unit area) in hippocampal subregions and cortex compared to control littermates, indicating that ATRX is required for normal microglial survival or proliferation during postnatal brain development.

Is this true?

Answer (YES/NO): YES